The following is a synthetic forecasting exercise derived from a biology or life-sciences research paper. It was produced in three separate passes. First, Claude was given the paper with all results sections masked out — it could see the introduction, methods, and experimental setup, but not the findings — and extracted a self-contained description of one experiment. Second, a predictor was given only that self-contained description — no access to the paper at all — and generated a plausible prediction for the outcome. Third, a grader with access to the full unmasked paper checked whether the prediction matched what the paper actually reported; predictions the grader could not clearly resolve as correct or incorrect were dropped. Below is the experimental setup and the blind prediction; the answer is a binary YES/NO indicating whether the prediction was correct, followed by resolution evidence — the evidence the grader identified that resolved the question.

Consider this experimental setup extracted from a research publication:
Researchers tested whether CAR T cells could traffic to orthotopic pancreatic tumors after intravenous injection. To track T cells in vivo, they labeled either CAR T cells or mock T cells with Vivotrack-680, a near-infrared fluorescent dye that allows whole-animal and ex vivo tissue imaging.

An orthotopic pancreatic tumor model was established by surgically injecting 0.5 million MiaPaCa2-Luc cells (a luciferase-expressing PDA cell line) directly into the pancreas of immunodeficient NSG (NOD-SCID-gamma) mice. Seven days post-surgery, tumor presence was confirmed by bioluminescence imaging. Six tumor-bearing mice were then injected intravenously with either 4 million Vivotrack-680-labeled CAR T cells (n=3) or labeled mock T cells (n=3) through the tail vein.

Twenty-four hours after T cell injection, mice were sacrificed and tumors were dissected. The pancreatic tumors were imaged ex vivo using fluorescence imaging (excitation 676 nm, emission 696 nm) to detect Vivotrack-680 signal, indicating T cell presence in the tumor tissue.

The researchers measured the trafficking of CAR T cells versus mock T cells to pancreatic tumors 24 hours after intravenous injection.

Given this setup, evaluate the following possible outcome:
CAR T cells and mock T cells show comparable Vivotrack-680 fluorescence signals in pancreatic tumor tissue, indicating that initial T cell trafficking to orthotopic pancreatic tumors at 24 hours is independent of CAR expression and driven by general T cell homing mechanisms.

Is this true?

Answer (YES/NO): NO